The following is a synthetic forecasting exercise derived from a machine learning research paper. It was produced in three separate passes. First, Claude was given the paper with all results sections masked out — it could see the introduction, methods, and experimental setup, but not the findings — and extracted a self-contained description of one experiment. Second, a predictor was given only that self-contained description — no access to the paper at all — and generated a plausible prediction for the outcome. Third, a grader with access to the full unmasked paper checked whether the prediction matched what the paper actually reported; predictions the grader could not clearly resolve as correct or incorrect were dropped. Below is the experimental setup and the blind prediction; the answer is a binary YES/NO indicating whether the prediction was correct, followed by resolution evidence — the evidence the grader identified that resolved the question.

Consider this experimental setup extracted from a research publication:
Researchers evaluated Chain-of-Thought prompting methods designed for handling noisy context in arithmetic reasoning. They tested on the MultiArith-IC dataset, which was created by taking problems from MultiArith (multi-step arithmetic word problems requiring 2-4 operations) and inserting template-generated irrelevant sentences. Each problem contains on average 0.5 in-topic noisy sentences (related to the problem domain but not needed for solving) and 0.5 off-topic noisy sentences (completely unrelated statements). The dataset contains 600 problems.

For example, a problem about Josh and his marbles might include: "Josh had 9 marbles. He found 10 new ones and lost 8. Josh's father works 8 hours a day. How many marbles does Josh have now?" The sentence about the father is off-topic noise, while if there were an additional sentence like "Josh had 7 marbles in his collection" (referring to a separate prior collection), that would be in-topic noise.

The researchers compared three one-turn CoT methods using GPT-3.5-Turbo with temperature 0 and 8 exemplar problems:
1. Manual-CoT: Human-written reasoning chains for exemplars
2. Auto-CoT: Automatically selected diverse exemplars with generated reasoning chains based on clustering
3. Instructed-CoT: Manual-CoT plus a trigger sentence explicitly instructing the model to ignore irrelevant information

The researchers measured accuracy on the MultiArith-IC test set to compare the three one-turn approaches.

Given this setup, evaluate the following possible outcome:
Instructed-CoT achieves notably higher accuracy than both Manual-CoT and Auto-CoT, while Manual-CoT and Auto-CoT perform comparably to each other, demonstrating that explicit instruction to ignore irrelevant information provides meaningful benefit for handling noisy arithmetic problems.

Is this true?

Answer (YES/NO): NO